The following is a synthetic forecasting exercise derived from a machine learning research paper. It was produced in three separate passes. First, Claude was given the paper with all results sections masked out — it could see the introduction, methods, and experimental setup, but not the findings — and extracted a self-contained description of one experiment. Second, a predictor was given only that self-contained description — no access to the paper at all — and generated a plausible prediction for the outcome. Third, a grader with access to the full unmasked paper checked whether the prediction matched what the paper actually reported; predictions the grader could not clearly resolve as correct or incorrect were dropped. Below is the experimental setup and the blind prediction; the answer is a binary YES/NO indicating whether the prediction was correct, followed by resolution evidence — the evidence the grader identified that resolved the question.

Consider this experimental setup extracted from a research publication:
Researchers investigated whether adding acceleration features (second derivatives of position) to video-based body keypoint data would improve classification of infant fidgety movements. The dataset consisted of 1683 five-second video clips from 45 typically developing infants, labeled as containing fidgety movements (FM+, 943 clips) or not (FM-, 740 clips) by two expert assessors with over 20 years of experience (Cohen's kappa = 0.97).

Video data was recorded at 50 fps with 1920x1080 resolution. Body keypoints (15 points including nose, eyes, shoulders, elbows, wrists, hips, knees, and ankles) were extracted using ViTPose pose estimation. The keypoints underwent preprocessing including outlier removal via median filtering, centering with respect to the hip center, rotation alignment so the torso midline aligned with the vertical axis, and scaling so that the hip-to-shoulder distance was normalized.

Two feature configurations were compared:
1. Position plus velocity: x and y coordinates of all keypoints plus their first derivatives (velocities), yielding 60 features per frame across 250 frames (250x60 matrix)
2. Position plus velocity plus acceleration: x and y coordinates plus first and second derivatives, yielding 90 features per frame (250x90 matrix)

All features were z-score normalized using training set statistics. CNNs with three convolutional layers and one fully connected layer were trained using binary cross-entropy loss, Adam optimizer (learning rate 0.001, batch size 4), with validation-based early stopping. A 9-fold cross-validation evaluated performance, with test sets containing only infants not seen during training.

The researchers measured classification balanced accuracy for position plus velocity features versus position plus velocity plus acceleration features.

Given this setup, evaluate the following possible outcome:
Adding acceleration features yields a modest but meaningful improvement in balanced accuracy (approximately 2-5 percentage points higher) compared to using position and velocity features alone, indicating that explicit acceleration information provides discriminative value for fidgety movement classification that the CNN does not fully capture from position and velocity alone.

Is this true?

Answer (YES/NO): NO